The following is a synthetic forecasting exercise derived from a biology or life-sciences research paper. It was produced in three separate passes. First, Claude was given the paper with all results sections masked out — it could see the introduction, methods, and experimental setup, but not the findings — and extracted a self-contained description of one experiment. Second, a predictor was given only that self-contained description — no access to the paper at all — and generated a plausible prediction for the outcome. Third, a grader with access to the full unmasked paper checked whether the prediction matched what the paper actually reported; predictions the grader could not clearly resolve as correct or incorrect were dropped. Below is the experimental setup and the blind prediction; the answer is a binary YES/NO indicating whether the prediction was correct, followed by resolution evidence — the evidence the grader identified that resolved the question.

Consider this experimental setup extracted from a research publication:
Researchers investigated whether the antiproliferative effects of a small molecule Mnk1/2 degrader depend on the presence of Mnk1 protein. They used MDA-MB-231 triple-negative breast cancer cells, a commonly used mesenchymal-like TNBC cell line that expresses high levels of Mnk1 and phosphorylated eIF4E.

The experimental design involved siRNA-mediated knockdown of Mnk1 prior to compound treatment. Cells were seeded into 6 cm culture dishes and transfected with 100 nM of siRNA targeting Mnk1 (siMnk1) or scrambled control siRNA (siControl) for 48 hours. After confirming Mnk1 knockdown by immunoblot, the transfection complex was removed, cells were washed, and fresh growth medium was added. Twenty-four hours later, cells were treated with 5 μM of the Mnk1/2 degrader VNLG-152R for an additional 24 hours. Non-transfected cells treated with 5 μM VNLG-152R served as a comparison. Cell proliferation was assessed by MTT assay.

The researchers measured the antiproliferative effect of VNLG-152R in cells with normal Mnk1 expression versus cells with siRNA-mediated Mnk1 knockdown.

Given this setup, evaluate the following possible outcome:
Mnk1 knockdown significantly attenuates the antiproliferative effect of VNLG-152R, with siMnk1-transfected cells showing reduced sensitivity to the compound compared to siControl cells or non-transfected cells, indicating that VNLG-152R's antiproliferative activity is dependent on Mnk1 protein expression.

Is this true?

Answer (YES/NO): YES